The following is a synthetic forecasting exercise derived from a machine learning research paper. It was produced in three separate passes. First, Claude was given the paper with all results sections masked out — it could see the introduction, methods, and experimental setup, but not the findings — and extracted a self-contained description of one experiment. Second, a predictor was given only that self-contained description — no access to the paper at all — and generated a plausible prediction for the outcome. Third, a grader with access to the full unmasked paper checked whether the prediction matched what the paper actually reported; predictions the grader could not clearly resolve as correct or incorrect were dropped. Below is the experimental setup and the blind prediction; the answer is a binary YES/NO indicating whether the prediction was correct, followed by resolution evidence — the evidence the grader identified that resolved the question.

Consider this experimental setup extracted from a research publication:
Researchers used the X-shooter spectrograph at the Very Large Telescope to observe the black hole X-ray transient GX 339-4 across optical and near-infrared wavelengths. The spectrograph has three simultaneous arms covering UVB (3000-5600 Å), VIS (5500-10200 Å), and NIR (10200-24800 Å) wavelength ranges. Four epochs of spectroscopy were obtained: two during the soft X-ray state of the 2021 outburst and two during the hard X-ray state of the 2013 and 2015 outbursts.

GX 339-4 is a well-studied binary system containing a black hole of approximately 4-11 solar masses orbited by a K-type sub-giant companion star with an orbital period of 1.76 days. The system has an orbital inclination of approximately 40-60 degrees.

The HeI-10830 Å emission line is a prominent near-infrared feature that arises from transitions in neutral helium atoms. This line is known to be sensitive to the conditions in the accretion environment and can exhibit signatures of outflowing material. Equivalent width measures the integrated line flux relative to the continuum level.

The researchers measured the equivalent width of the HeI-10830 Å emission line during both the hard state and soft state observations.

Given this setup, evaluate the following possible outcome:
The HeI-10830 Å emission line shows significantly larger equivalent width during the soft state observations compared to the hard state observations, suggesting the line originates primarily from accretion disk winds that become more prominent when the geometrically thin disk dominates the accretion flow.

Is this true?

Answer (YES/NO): NO